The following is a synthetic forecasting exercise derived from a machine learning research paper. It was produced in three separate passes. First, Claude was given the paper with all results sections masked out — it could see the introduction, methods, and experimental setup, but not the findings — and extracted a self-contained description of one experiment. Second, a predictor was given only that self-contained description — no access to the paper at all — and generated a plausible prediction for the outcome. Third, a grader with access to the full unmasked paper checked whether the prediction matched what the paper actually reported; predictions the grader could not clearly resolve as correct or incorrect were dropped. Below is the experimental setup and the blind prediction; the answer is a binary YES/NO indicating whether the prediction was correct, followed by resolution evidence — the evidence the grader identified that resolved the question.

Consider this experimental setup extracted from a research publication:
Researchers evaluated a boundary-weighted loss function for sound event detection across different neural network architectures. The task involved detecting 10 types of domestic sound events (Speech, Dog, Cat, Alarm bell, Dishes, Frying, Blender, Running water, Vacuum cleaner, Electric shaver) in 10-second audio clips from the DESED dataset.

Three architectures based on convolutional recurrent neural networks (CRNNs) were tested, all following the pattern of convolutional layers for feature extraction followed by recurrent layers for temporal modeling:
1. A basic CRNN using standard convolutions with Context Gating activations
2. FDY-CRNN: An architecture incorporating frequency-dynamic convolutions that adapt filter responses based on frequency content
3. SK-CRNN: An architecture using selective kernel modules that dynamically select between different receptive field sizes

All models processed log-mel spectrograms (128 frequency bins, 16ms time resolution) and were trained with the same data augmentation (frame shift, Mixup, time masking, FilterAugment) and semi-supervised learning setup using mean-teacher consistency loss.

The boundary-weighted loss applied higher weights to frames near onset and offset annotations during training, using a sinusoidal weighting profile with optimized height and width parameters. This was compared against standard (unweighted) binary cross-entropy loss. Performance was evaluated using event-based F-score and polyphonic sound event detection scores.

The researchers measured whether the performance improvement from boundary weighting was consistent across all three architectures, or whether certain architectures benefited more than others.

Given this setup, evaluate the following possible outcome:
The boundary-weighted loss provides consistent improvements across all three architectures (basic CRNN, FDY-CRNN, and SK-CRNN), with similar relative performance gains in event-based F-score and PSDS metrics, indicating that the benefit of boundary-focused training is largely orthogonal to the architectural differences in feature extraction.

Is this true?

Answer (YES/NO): NO